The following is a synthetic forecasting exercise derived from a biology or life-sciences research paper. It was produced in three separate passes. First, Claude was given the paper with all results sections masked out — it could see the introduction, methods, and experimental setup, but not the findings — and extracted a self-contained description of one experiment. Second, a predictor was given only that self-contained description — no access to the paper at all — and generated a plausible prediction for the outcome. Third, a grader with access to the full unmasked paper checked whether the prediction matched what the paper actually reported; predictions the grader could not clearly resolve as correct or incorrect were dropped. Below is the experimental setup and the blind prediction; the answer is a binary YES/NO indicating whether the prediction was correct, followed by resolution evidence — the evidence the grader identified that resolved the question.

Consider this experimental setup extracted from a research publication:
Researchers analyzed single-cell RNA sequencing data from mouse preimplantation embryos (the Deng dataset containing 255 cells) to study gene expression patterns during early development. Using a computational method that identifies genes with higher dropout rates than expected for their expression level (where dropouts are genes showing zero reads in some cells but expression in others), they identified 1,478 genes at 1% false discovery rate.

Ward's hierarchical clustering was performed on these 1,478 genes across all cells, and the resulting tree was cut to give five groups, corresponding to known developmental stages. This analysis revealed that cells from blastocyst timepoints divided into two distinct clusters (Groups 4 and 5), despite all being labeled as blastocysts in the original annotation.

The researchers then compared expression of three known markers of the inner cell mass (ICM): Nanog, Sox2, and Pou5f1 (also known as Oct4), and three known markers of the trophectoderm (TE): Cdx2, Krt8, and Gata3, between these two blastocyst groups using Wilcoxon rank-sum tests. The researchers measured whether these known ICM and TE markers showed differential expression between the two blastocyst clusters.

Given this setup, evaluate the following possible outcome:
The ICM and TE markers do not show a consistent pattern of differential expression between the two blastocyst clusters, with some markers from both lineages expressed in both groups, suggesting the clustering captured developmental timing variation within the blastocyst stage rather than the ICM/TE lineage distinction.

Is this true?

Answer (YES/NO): NO